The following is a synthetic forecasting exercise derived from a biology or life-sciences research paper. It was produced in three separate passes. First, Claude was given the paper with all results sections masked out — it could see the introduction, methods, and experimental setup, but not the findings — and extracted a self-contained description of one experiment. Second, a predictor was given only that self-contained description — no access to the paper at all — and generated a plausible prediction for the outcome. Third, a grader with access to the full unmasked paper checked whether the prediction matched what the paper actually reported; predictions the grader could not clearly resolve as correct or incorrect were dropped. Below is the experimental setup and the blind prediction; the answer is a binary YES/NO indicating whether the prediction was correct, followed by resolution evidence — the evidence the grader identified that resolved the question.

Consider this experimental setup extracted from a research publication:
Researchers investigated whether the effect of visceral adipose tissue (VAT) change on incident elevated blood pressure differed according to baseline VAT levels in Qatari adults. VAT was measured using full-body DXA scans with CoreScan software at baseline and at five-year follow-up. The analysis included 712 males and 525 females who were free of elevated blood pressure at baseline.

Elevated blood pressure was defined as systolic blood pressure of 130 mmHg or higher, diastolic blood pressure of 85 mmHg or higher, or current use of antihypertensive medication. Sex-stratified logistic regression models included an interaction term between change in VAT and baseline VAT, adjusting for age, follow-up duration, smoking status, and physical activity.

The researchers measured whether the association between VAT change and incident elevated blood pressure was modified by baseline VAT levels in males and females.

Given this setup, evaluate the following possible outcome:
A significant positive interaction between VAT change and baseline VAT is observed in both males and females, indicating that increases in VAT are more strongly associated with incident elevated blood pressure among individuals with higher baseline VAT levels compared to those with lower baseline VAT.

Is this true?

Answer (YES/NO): NO